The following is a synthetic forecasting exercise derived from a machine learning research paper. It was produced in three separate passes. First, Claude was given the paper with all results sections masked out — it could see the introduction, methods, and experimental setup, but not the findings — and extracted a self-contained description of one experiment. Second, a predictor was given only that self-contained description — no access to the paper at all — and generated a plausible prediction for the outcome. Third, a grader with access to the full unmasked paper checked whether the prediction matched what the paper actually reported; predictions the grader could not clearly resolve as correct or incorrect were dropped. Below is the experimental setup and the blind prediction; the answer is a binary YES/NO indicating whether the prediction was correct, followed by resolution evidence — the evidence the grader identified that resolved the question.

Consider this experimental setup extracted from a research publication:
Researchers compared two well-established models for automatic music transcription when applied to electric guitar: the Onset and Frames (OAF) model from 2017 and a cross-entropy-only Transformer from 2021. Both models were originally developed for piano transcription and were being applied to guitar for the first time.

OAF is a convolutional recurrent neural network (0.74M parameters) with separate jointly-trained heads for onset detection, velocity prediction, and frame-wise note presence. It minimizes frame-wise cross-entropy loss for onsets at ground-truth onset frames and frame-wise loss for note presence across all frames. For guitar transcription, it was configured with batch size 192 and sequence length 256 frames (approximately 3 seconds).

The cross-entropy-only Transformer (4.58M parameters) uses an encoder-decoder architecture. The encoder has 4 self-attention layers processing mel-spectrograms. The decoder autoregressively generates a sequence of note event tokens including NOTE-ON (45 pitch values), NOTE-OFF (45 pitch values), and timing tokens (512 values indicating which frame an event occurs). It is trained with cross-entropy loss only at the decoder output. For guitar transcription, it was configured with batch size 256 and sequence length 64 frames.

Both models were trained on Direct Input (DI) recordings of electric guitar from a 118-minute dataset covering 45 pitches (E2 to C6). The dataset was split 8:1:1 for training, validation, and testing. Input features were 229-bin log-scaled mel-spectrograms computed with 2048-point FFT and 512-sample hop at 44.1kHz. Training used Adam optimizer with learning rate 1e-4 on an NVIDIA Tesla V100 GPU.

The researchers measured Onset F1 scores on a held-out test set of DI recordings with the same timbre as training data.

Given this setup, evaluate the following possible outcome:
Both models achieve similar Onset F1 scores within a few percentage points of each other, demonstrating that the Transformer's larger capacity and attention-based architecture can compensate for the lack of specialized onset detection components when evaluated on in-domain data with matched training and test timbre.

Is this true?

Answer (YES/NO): NO